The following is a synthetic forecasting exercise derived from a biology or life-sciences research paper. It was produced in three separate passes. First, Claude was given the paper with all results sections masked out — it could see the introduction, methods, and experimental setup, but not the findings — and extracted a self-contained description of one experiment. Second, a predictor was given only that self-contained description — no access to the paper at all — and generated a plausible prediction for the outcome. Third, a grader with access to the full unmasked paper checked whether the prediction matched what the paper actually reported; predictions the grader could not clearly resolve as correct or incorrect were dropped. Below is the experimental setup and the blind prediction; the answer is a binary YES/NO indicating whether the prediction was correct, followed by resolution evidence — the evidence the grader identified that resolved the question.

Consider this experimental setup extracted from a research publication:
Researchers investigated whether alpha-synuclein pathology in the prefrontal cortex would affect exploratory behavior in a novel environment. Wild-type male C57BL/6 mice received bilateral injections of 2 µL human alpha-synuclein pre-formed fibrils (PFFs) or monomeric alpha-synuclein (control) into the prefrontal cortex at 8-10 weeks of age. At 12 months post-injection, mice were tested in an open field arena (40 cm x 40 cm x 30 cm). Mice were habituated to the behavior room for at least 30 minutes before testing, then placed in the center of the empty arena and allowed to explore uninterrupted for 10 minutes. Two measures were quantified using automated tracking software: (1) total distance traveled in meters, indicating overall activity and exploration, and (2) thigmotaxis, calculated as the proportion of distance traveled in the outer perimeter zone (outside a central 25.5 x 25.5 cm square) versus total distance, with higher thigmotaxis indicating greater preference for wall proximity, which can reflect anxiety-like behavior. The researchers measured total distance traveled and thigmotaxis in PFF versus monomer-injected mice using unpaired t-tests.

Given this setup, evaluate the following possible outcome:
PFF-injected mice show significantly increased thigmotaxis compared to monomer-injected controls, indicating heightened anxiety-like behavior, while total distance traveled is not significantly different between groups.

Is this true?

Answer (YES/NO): NO